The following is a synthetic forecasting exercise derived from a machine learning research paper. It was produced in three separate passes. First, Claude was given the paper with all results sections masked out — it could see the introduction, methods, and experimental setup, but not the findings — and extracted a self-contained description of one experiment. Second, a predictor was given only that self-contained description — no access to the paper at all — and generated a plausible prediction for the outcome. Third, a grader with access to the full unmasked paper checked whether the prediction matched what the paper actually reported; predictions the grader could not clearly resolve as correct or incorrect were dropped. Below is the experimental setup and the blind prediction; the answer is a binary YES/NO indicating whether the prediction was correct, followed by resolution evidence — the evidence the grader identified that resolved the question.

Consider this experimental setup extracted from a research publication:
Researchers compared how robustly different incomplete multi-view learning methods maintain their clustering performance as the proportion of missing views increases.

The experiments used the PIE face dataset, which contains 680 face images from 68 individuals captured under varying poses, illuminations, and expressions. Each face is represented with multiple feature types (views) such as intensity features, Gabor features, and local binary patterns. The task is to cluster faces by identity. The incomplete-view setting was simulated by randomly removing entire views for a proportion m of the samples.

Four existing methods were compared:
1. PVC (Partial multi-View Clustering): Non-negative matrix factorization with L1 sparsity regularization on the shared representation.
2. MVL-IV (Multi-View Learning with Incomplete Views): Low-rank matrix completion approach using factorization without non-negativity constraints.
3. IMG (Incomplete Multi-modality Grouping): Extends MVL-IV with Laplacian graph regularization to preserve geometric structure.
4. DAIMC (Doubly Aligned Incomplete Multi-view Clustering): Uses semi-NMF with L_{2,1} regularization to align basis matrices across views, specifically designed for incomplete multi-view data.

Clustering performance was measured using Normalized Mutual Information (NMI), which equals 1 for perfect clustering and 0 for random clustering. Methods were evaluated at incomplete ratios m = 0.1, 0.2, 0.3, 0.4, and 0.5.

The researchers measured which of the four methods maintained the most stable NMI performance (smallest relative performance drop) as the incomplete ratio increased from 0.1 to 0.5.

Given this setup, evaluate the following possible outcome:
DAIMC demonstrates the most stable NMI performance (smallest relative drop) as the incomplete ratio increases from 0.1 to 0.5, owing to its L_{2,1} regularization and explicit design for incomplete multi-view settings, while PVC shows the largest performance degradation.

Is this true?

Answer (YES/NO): NO